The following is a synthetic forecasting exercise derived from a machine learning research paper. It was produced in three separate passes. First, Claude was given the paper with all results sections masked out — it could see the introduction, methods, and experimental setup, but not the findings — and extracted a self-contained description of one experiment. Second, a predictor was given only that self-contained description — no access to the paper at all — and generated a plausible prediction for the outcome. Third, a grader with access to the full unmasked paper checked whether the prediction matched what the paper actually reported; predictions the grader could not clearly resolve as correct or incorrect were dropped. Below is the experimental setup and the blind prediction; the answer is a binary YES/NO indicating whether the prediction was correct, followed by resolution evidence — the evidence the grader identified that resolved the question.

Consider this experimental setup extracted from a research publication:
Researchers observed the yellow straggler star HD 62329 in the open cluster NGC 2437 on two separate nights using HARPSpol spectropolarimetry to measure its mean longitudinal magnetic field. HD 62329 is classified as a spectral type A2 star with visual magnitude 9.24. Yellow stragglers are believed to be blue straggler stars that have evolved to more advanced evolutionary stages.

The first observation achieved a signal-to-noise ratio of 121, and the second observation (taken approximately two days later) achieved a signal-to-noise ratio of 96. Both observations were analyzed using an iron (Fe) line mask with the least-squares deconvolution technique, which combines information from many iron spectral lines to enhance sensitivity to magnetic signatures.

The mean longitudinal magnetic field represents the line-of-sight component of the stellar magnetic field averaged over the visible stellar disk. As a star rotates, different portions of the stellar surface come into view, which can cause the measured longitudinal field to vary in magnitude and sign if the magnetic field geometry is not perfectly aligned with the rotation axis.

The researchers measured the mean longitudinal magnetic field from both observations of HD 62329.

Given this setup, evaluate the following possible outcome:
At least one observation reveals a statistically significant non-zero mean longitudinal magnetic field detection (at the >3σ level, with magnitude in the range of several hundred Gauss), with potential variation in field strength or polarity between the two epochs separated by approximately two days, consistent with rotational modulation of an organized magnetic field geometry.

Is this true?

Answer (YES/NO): YES